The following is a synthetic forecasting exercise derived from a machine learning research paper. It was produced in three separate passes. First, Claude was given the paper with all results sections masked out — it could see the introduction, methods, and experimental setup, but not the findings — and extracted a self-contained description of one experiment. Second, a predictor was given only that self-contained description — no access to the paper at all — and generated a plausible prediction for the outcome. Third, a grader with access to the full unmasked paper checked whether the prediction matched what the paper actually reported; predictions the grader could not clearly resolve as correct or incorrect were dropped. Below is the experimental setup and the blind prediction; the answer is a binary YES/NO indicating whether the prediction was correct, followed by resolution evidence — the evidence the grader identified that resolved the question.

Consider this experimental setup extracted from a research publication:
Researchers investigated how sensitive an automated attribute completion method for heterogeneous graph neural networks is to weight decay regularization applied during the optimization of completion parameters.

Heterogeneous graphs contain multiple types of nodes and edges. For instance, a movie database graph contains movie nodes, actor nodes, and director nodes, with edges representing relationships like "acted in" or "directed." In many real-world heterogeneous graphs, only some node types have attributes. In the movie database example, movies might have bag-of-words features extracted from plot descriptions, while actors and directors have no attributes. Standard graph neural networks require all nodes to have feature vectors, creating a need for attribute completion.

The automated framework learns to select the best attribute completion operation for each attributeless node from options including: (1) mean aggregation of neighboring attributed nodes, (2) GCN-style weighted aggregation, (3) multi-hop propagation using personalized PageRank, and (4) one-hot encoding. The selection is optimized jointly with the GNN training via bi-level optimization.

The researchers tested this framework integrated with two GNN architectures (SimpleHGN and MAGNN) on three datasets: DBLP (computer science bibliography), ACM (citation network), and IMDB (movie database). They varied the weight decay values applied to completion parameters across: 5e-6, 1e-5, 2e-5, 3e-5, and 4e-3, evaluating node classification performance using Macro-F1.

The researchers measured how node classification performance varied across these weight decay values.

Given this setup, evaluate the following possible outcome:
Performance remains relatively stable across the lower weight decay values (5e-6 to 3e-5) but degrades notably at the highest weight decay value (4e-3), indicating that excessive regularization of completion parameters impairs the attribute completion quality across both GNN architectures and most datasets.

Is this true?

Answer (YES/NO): NO